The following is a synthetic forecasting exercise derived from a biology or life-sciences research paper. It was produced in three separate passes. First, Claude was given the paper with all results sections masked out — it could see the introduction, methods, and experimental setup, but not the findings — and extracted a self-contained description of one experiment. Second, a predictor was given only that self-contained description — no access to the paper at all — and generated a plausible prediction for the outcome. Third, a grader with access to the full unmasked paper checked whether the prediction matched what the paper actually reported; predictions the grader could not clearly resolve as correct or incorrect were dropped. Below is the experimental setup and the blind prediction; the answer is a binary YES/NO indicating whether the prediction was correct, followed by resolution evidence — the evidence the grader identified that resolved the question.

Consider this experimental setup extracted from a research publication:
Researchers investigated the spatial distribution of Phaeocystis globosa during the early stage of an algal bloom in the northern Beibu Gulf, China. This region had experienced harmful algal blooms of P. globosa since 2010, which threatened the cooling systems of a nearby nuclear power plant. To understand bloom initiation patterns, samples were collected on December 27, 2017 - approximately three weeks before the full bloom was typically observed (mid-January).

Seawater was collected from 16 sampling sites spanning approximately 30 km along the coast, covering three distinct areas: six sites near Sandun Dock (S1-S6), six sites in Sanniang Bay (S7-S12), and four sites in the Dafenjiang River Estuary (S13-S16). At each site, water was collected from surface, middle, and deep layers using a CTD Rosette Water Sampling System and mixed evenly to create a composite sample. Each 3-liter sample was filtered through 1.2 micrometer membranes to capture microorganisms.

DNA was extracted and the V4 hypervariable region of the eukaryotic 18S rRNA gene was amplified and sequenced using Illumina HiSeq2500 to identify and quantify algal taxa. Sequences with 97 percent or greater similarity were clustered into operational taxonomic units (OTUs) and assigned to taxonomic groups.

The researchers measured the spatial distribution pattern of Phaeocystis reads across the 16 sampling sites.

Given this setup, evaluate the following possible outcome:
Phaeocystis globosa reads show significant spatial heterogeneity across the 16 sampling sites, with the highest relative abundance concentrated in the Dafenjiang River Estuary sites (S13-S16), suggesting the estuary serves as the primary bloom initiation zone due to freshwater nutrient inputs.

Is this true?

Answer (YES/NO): NO